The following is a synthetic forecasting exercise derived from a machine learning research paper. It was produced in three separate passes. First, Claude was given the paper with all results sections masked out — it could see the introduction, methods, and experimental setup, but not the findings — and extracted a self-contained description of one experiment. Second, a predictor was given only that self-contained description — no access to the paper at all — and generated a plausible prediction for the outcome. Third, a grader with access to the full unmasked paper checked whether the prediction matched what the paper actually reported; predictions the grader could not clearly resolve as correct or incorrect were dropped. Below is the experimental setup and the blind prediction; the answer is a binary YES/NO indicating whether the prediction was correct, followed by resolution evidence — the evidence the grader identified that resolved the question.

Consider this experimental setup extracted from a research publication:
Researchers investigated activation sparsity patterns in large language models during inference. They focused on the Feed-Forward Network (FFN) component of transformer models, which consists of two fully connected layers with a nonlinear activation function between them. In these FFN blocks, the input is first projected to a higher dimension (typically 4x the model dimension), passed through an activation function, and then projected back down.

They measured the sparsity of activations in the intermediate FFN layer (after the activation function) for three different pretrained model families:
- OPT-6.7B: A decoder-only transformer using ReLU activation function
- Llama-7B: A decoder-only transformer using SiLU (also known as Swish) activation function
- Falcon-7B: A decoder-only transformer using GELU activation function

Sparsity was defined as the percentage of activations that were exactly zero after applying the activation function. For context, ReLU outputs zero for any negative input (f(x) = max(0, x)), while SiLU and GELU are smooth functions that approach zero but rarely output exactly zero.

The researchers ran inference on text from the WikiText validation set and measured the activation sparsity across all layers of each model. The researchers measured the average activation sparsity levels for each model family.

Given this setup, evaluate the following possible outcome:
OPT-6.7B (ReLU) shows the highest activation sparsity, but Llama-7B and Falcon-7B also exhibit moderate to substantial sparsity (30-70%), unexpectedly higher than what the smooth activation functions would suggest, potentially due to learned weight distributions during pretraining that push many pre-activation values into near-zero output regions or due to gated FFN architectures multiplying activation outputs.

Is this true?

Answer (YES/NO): NO